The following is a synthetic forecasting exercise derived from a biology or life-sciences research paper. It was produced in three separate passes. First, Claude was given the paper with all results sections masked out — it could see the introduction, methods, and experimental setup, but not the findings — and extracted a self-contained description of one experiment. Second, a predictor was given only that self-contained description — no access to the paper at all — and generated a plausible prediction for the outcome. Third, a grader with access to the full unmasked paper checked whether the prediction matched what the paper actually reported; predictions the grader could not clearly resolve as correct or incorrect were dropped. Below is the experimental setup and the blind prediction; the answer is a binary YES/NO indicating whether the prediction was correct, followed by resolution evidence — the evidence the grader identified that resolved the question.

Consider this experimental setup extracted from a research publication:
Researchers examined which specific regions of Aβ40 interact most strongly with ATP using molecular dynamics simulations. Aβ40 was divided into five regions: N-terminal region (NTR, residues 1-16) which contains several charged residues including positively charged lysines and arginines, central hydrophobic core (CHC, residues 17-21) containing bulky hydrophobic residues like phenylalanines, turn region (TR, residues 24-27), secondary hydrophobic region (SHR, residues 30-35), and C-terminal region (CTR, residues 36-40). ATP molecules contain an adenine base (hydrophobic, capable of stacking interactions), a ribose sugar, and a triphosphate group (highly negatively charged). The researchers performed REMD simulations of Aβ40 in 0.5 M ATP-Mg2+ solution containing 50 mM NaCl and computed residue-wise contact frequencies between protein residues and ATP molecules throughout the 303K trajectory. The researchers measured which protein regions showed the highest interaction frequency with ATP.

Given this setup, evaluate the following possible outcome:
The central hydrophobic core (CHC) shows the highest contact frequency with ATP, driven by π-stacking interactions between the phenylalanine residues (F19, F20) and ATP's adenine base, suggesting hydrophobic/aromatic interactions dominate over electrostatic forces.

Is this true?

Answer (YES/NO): NO